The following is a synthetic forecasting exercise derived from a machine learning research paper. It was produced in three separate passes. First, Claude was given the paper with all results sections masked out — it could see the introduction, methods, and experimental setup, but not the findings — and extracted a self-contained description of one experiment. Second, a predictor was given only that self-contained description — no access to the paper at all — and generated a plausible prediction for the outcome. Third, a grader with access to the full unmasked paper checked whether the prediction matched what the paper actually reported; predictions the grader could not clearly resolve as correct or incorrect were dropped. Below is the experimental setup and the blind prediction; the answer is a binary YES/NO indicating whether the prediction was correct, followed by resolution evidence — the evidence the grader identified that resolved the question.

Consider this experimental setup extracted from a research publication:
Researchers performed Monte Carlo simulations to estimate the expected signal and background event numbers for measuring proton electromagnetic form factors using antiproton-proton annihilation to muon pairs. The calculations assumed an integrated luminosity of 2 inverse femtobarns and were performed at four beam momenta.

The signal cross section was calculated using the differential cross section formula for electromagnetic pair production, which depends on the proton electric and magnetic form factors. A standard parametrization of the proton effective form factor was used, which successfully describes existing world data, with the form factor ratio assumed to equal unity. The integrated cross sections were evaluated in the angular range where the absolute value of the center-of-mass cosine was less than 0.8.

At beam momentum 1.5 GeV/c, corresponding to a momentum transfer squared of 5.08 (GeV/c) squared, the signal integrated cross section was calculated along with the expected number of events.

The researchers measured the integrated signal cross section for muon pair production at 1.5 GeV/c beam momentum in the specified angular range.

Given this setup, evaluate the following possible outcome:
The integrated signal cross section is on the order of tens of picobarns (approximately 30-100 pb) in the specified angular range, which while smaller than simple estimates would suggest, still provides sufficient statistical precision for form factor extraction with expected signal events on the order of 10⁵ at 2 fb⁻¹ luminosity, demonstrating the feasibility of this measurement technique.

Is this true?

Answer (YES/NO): NO